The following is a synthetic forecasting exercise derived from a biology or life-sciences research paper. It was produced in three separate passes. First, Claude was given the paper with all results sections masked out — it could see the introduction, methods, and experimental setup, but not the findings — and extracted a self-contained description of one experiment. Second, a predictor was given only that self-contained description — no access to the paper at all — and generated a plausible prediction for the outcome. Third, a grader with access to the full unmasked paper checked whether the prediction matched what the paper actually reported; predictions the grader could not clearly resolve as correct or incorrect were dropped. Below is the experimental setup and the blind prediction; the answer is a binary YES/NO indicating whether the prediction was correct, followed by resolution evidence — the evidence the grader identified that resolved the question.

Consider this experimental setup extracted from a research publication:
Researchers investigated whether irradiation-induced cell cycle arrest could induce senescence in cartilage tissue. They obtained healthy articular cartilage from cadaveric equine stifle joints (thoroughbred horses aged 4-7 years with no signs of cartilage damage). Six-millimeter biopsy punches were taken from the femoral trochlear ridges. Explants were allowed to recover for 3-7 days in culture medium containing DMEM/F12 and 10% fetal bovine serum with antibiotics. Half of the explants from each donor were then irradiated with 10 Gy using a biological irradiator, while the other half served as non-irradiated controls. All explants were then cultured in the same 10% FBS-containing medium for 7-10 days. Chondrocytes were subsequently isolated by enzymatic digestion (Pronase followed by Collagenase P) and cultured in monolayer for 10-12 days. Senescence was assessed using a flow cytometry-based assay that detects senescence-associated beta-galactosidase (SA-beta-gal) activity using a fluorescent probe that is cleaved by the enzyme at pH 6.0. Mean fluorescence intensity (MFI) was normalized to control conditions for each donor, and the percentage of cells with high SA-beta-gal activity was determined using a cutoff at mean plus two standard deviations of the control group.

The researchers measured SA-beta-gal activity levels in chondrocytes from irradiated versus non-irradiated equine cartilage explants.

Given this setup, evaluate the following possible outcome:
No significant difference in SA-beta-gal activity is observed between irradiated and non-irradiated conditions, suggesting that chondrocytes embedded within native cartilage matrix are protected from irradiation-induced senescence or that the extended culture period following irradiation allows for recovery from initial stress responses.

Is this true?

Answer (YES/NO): NO